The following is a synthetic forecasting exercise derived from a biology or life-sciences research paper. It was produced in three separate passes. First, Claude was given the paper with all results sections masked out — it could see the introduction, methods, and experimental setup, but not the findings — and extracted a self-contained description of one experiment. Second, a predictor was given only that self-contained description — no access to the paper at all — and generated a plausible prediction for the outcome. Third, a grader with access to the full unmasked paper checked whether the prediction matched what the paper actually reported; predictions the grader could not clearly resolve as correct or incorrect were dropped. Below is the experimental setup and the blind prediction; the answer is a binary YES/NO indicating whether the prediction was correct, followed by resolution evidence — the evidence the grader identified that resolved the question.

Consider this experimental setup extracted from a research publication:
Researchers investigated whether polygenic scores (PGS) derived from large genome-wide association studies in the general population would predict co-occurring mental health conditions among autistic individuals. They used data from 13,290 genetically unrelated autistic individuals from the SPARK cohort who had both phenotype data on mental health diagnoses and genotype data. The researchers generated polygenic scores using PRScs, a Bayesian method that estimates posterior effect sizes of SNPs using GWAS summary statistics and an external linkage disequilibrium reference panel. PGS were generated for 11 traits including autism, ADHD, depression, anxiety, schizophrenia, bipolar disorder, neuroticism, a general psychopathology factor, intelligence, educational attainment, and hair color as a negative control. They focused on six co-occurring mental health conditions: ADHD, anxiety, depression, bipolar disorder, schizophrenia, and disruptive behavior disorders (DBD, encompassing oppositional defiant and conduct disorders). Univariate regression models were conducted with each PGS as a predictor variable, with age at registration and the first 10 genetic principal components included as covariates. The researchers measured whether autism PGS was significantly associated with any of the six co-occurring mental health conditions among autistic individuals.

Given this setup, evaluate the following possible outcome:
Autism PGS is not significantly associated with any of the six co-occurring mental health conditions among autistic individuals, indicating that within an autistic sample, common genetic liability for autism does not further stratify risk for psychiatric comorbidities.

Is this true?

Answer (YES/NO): YES